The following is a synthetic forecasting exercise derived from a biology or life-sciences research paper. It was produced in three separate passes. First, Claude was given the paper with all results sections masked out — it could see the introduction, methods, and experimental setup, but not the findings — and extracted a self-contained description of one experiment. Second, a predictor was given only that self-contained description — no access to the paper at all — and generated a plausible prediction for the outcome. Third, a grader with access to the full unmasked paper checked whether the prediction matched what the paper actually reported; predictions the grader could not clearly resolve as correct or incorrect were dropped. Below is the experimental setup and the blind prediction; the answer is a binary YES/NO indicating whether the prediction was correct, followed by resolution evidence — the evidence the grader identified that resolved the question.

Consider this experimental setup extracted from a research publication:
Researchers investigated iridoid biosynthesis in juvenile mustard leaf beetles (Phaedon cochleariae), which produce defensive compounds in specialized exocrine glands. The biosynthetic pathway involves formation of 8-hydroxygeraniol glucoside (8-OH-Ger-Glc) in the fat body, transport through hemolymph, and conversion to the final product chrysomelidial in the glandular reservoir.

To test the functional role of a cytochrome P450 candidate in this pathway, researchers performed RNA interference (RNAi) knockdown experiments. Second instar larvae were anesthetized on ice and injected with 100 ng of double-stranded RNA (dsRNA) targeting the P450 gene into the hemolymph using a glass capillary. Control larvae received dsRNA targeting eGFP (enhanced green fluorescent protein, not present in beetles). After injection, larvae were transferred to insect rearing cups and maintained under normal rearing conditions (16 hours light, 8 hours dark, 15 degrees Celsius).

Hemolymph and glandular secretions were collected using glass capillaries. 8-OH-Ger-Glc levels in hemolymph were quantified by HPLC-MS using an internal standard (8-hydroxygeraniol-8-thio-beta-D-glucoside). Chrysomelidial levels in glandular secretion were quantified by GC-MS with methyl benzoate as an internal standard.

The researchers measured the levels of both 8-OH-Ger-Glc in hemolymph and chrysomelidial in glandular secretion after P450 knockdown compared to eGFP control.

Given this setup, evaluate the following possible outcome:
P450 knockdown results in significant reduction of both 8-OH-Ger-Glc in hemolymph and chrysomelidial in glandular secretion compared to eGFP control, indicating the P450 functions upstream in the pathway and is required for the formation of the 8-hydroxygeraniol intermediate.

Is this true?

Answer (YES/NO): YES